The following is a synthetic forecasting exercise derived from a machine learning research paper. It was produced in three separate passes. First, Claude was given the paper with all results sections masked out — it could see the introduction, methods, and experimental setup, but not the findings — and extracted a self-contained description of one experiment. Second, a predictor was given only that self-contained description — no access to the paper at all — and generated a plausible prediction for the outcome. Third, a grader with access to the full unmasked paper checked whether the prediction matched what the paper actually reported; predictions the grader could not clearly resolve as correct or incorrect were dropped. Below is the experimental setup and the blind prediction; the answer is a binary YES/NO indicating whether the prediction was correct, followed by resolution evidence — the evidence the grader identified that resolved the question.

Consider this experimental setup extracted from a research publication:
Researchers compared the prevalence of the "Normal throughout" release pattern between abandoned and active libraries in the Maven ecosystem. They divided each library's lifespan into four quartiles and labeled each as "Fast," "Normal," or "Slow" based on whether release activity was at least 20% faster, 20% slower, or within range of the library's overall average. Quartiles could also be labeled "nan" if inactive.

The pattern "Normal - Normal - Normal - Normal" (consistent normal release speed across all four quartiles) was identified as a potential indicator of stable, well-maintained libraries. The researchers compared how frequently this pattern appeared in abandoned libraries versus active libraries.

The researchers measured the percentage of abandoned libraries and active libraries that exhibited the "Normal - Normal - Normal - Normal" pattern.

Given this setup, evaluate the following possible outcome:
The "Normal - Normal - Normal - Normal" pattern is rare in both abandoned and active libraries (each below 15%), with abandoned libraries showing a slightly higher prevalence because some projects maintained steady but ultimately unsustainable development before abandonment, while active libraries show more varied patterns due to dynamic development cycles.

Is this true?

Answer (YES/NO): NO